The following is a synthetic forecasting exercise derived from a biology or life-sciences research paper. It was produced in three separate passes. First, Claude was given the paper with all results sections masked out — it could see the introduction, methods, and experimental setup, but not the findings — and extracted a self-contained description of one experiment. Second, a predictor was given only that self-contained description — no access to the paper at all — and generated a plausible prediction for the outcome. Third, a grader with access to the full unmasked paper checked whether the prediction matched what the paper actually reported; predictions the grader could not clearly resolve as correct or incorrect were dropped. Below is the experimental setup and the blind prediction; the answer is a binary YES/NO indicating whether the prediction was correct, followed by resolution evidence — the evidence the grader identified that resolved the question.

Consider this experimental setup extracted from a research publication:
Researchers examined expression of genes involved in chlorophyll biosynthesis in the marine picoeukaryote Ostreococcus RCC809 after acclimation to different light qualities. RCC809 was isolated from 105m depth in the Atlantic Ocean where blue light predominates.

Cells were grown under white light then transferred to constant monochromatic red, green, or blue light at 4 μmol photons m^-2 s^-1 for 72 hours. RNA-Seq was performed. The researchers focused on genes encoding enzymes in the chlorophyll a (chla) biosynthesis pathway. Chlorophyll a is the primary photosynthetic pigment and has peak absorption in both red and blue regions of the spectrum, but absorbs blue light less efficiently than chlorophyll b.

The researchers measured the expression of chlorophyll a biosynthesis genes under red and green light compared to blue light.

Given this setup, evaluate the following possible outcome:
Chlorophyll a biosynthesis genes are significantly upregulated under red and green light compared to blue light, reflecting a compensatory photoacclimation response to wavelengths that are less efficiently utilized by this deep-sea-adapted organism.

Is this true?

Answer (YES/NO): YES